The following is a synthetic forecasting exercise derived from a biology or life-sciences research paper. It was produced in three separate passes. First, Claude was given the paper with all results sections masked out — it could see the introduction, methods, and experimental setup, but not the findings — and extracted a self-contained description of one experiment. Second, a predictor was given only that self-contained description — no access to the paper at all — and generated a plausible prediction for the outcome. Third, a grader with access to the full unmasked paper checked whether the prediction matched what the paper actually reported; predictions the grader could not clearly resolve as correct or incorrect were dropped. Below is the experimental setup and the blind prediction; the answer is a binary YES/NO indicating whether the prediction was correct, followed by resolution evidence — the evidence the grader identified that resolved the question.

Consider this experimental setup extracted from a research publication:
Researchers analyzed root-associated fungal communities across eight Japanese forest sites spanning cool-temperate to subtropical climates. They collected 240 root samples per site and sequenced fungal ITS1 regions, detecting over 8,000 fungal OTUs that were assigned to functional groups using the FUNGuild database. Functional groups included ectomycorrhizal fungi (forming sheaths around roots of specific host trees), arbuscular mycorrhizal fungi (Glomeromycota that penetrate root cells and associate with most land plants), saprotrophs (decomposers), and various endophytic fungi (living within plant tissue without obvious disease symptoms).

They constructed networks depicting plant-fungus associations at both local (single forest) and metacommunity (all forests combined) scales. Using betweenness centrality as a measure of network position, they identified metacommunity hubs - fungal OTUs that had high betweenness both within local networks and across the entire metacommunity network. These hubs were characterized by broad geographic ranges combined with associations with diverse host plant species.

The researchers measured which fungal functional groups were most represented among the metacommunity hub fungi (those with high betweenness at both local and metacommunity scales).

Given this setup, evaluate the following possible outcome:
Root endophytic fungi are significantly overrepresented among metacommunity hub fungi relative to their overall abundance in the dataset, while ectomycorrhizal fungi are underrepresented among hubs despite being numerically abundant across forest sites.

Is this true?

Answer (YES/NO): NO